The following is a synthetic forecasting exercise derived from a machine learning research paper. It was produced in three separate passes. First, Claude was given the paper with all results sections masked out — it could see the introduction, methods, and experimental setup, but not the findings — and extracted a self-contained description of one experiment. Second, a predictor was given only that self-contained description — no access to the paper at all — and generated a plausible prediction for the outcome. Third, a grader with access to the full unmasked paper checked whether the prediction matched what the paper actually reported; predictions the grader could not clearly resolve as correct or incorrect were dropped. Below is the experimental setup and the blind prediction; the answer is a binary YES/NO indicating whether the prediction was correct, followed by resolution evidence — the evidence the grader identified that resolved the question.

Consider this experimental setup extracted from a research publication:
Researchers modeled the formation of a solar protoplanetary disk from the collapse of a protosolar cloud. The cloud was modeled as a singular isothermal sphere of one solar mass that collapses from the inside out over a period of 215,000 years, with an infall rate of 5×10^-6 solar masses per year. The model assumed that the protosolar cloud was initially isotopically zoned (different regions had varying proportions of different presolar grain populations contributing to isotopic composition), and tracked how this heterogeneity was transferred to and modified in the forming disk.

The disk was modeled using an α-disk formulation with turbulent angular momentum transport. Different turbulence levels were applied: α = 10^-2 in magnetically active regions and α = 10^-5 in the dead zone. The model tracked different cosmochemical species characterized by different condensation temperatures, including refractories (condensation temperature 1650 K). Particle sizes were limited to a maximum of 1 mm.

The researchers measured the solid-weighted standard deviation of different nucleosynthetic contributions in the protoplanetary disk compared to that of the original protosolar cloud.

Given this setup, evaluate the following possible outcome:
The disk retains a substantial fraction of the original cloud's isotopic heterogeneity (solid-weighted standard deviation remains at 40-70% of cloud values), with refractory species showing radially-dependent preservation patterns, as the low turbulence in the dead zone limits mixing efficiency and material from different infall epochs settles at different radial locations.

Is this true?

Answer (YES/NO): NO